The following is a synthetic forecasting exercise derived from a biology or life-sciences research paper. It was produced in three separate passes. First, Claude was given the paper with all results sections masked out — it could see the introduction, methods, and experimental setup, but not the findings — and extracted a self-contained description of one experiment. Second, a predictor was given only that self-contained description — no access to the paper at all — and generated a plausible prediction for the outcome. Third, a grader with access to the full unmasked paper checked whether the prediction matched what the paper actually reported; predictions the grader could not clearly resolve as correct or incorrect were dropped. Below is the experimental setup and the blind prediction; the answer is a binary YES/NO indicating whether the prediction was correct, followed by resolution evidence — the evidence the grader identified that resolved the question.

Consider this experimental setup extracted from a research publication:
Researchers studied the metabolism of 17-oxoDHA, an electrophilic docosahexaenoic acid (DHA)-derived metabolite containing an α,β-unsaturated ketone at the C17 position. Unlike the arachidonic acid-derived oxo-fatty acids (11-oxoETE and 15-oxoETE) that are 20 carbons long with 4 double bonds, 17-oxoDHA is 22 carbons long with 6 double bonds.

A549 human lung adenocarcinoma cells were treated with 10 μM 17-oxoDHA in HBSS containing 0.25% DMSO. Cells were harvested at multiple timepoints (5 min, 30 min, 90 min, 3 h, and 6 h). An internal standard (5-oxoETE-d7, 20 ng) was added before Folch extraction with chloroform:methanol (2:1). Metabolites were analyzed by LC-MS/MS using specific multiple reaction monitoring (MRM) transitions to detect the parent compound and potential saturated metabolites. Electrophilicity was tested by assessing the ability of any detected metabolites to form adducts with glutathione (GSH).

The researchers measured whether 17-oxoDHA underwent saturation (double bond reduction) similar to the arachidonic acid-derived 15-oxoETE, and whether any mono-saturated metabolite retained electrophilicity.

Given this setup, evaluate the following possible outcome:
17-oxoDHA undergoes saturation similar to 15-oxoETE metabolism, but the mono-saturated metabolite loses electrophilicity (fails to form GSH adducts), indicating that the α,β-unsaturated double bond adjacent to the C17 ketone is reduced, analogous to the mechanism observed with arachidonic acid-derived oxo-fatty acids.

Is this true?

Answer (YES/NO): NO